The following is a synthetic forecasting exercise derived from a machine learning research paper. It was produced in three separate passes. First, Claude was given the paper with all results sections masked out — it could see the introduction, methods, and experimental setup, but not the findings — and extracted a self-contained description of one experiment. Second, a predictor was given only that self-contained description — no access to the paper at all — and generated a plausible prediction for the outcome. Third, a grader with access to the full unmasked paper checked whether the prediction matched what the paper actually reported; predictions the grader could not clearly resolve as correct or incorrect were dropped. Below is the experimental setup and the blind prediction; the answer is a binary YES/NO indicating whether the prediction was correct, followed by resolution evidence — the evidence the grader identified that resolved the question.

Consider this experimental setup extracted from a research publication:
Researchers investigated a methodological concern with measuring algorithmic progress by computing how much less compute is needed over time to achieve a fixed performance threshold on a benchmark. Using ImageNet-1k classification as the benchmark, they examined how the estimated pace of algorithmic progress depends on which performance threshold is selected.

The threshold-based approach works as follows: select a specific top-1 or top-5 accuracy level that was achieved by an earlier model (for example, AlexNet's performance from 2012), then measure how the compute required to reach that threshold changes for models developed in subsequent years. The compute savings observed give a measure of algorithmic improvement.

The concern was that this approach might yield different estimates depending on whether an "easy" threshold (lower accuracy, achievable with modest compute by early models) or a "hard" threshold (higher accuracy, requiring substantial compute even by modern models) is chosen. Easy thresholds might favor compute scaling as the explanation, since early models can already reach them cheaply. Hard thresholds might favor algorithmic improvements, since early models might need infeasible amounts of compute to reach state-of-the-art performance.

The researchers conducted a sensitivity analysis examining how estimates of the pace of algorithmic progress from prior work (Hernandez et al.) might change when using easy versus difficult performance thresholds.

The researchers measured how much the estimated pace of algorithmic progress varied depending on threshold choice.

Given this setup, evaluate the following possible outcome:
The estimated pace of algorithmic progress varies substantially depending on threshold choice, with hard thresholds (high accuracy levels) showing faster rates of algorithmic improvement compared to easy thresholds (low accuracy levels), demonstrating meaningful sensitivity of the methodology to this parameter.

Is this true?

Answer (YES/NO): YES